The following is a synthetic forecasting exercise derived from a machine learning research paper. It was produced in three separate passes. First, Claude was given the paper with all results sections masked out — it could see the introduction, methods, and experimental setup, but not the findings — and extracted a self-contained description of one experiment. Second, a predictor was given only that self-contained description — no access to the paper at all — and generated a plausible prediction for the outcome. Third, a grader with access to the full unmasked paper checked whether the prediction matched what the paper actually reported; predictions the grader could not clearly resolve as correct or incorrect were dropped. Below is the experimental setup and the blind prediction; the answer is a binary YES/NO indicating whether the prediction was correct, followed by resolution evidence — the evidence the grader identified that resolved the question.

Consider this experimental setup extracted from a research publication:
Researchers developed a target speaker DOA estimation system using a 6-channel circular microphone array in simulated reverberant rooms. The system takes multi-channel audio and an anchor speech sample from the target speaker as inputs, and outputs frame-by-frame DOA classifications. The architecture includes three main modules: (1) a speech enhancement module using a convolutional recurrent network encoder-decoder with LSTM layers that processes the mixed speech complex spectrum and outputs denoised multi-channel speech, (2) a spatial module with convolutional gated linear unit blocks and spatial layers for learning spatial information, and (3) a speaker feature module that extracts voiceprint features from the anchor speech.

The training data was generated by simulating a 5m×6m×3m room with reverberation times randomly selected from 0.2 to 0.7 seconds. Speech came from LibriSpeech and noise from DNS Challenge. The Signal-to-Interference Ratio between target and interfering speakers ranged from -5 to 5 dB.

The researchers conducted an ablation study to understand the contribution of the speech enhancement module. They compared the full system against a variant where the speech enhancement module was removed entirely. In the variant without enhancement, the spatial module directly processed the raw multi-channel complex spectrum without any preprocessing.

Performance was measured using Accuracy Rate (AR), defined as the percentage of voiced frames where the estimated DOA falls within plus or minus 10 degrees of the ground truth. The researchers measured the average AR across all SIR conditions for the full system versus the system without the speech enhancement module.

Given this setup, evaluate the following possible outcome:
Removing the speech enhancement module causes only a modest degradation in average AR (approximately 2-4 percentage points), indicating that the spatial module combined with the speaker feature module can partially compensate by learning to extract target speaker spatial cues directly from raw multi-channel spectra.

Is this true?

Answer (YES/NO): NO